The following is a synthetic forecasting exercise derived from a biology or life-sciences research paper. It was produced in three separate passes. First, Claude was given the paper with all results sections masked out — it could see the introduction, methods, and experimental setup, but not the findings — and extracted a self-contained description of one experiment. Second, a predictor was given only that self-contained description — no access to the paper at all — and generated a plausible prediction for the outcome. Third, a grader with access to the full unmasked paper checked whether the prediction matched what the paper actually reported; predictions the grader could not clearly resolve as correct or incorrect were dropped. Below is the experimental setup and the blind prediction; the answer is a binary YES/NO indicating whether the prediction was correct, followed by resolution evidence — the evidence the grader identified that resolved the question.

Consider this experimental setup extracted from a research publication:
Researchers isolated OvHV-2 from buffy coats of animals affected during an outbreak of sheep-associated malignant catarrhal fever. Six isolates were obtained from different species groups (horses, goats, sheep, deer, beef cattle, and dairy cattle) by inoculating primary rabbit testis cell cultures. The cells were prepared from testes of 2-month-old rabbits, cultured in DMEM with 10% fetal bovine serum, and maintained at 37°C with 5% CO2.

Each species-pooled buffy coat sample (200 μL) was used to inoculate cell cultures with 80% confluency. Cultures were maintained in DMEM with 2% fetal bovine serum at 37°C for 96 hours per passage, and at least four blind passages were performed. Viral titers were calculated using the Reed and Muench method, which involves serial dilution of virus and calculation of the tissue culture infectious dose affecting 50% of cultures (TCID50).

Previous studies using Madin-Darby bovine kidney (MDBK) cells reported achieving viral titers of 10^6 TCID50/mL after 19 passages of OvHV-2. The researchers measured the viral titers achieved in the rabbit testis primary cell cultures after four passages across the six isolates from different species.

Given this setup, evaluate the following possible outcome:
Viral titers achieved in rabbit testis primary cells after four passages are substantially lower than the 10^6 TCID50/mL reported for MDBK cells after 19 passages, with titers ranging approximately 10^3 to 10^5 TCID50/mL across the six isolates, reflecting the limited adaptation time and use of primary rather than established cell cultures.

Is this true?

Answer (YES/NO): YES